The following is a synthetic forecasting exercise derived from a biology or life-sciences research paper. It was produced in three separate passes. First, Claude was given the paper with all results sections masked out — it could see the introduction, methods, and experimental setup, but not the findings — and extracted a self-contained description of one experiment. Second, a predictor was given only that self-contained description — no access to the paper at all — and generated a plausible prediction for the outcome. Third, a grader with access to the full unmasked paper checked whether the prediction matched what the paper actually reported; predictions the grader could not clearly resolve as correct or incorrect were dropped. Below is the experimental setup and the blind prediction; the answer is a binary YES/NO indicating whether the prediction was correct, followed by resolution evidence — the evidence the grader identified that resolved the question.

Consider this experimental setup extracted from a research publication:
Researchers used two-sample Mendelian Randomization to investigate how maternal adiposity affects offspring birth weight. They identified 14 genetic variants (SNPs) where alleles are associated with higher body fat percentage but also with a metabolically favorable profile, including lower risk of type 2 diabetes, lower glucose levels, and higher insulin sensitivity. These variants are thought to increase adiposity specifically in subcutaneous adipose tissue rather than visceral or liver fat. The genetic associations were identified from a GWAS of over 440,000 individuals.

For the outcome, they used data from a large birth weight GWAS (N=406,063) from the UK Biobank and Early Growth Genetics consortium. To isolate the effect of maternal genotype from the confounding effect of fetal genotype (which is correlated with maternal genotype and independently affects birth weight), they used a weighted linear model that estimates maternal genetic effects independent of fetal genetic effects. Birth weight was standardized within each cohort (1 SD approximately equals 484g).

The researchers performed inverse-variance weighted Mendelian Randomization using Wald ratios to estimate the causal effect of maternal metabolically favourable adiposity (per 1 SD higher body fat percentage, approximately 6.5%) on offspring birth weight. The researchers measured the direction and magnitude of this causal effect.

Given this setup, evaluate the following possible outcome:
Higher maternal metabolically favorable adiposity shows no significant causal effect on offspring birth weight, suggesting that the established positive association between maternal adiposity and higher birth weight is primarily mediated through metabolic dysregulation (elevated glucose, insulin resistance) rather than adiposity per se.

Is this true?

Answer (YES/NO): NO